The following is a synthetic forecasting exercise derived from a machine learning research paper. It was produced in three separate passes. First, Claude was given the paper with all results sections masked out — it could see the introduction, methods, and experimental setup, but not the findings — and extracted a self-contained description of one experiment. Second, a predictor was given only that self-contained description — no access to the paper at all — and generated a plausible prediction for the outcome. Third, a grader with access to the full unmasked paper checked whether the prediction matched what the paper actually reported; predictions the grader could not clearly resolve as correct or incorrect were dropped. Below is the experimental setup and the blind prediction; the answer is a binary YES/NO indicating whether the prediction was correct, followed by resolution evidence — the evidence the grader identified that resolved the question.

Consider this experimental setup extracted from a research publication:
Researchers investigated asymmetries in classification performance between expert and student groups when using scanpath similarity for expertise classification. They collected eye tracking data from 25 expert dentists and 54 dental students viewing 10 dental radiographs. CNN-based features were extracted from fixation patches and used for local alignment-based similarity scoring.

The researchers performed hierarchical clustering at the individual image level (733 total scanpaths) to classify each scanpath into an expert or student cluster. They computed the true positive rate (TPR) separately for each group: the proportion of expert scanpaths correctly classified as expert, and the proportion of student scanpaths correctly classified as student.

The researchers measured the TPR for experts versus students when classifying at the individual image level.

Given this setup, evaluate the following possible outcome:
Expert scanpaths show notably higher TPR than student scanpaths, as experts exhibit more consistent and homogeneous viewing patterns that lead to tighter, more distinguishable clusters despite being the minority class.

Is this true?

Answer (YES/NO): YES